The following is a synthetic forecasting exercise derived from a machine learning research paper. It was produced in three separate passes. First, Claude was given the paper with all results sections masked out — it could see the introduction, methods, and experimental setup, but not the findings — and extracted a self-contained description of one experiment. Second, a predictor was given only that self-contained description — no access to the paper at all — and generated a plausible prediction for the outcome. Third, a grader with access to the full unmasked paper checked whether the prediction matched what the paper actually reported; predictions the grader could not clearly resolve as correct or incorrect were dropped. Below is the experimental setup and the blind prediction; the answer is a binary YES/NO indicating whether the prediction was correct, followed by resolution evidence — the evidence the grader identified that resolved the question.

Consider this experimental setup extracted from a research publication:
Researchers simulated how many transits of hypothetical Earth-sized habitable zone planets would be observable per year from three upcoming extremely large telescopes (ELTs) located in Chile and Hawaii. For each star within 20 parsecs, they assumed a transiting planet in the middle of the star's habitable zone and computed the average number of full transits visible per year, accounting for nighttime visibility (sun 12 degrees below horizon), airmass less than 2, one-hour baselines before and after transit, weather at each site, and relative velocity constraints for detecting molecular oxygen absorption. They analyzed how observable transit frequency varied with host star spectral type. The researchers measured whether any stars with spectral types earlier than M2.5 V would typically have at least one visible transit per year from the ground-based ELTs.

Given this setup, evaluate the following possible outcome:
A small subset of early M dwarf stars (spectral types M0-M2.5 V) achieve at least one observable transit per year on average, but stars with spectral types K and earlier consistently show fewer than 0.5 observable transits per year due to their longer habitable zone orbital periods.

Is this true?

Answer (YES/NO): NO